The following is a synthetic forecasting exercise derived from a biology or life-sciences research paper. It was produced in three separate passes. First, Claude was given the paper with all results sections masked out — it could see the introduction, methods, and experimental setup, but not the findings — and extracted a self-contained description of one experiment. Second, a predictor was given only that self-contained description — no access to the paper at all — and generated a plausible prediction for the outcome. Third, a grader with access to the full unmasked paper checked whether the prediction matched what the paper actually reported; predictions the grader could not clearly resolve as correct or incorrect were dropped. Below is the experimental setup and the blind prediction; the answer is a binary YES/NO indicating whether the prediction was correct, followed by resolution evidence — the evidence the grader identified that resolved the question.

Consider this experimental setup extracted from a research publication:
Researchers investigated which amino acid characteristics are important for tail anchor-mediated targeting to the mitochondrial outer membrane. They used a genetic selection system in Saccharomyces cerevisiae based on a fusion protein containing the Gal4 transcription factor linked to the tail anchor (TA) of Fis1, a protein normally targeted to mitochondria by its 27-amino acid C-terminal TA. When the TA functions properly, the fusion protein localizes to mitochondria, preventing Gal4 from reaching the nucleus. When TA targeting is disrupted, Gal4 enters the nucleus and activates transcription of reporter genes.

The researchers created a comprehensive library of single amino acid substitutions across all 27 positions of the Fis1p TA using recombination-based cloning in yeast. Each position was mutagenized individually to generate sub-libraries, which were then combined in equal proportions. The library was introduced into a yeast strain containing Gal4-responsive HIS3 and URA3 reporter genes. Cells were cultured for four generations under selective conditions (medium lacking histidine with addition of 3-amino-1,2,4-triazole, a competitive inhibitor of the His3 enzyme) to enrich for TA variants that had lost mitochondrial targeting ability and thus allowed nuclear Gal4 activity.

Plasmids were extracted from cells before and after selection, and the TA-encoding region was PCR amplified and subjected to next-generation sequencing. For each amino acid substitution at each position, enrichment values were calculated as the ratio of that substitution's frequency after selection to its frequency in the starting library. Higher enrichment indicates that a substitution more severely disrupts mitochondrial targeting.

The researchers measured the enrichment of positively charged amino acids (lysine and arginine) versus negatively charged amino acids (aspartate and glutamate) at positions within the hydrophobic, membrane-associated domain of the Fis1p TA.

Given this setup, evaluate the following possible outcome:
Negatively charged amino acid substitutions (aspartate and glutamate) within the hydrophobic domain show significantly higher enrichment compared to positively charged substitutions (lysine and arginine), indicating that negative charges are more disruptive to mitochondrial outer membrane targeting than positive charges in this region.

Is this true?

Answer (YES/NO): YES